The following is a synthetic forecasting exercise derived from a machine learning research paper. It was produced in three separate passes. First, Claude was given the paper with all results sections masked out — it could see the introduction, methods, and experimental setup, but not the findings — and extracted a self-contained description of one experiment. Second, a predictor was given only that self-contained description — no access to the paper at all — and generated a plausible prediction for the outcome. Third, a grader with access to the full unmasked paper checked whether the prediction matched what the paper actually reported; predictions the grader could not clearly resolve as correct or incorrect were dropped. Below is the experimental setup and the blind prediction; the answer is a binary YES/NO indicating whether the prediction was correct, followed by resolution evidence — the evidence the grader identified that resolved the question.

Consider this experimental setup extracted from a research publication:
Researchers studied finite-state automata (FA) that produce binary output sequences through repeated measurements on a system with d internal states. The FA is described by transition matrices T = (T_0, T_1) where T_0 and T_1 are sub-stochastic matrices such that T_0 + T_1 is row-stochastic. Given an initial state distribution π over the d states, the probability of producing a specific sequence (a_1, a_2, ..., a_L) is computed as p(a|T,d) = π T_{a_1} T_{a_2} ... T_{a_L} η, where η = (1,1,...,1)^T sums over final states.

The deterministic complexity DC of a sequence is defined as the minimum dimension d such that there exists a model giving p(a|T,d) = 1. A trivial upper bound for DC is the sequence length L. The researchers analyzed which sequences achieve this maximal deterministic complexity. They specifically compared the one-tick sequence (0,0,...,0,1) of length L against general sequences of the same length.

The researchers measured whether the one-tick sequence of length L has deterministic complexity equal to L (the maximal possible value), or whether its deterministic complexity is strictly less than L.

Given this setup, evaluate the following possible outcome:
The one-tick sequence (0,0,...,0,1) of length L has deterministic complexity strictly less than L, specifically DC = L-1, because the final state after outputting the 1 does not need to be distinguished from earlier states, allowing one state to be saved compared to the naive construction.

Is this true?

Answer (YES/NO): NO